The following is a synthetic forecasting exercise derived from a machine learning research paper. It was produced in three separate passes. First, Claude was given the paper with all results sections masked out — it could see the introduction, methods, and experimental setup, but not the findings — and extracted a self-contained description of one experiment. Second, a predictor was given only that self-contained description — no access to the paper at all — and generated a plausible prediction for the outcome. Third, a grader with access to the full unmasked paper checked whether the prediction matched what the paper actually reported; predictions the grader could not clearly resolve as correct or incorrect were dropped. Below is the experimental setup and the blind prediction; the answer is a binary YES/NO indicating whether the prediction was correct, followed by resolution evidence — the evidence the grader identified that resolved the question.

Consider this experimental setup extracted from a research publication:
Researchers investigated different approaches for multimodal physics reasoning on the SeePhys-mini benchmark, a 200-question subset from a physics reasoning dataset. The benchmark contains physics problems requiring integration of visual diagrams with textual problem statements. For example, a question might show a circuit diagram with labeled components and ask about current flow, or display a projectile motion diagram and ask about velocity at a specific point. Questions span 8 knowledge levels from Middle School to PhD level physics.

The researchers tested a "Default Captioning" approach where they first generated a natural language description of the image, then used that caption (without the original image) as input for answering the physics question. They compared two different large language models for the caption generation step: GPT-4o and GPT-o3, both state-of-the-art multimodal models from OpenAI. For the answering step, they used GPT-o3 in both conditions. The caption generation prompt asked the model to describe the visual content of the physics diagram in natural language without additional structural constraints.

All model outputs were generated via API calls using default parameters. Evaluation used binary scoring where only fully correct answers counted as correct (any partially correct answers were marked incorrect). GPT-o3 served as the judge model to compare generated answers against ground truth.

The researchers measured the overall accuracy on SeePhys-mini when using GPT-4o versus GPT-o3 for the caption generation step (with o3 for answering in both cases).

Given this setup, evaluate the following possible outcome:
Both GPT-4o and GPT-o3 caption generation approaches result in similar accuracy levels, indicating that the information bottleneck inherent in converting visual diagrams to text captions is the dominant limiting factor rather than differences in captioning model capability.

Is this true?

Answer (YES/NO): NO